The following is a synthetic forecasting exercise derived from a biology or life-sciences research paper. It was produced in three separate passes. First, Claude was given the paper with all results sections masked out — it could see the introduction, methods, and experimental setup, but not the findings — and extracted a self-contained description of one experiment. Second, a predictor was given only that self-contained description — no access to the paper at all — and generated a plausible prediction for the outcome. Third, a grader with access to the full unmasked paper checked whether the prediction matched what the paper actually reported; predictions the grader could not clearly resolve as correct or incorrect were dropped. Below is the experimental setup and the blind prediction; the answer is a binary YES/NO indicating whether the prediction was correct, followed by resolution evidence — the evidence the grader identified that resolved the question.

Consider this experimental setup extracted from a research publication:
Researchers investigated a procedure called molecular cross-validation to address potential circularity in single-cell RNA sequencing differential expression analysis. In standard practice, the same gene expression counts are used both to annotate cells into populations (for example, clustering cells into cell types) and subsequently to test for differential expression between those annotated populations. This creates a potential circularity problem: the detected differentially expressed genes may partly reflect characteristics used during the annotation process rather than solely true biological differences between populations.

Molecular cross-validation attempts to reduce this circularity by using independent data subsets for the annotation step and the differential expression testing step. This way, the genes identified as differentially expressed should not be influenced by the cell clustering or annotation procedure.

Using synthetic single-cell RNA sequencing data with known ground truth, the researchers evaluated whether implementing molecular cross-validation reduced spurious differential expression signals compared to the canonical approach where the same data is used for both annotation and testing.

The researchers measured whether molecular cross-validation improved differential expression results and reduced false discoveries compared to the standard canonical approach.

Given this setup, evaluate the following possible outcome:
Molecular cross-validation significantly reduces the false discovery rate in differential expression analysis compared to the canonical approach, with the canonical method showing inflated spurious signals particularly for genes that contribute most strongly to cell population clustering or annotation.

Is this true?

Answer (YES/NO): NO